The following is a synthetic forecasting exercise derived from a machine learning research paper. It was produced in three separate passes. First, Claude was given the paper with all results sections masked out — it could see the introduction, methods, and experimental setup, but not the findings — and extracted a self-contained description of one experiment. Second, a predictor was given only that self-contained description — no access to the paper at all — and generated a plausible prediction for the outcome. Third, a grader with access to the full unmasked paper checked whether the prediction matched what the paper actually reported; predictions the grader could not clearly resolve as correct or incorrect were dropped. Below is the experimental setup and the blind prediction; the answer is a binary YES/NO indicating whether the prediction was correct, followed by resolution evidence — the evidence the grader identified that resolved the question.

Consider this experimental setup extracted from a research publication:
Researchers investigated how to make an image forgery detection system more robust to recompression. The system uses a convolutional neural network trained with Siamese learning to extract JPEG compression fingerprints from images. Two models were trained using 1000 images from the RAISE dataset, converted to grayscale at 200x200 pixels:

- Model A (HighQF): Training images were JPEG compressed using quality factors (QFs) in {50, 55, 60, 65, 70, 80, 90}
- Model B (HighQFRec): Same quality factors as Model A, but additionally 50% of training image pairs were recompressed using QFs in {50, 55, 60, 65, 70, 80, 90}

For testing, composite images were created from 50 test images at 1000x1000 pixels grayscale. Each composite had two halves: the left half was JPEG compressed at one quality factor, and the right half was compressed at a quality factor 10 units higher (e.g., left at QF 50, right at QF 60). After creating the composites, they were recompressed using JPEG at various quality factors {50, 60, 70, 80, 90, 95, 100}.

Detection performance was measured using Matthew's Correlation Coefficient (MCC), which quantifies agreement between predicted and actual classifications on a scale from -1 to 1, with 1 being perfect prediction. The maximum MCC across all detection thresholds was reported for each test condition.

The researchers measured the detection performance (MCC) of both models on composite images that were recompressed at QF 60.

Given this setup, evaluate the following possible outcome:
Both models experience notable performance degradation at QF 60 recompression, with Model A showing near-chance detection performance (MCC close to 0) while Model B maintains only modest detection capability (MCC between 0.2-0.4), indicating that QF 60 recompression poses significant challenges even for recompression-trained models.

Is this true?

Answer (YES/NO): NO